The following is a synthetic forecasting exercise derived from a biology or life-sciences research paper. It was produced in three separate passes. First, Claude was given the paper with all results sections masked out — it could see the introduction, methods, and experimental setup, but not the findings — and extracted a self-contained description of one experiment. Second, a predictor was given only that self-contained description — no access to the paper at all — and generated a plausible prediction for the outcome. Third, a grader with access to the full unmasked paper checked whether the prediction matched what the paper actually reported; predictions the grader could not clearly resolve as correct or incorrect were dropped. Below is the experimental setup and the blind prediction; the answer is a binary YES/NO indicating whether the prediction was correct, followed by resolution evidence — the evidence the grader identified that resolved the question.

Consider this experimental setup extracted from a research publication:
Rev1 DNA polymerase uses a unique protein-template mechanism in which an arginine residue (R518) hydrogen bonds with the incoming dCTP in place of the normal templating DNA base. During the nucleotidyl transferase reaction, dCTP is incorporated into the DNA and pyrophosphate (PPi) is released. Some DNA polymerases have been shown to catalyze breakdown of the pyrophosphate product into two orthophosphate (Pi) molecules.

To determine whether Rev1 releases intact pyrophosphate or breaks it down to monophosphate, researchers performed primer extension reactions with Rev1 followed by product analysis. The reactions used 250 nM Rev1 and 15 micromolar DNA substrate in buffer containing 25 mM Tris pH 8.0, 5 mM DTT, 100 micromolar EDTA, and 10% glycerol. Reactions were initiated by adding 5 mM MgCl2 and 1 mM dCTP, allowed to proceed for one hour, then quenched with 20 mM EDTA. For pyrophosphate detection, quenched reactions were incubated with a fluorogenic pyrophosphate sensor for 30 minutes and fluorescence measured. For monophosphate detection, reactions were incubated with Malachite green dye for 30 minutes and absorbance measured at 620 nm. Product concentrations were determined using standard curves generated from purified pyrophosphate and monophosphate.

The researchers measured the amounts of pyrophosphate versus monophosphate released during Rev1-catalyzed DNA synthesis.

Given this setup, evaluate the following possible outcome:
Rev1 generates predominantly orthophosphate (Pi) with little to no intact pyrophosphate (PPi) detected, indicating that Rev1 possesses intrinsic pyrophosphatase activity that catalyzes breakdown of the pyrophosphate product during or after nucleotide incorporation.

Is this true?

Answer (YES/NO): YES